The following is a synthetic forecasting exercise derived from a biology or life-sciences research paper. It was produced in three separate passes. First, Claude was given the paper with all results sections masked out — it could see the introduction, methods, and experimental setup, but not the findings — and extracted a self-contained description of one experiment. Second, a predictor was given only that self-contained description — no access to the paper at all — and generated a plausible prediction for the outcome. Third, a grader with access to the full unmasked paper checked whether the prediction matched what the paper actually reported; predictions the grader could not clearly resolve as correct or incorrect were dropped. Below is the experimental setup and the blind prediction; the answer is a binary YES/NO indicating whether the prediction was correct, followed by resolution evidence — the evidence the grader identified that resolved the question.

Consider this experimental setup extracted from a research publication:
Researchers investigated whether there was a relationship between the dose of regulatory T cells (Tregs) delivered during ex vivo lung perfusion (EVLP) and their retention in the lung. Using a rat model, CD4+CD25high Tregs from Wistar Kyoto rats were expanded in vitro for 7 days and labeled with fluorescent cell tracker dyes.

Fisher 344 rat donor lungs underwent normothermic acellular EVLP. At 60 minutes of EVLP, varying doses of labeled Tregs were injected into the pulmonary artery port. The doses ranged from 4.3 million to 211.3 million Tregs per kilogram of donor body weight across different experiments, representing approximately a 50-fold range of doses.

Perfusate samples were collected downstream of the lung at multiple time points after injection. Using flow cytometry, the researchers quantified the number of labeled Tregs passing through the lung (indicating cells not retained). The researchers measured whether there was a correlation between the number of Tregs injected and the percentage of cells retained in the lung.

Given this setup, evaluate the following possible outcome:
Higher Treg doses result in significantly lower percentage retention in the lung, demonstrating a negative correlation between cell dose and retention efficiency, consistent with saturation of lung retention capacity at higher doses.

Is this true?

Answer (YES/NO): NO